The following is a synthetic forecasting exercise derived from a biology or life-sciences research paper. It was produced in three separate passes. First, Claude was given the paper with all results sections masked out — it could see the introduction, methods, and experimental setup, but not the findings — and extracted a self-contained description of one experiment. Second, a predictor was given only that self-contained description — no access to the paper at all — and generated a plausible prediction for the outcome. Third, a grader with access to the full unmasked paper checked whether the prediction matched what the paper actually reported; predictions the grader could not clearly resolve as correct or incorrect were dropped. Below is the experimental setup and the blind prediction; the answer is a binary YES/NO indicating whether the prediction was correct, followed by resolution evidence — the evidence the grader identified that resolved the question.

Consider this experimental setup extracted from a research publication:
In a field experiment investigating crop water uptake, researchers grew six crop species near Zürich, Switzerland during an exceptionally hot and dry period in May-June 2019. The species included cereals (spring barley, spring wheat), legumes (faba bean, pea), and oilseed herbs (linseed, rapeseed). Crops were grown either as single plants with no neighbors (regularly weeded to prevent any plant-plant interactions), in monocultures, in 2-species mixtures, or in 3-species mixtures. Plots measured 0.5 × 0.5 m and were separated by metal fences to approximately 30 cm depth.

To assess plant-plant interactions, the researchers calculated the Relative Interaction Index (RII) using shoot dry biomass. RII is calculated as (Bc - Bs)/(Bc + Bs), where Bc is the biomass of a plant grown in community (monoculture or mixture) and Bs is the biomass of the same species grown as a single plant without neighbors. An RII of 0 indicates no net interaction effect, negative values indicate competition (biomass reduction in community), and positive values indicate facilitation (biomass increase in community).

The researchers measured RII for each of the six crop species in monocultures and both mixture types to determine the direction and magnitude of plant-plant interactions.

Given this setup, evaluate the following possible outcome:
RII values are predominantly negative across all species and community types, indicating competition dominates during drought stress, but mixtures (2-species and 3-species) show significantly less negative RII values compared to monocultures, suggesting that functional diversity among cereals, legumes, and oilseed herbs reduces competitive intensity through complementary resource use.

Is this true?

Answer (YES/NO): NO